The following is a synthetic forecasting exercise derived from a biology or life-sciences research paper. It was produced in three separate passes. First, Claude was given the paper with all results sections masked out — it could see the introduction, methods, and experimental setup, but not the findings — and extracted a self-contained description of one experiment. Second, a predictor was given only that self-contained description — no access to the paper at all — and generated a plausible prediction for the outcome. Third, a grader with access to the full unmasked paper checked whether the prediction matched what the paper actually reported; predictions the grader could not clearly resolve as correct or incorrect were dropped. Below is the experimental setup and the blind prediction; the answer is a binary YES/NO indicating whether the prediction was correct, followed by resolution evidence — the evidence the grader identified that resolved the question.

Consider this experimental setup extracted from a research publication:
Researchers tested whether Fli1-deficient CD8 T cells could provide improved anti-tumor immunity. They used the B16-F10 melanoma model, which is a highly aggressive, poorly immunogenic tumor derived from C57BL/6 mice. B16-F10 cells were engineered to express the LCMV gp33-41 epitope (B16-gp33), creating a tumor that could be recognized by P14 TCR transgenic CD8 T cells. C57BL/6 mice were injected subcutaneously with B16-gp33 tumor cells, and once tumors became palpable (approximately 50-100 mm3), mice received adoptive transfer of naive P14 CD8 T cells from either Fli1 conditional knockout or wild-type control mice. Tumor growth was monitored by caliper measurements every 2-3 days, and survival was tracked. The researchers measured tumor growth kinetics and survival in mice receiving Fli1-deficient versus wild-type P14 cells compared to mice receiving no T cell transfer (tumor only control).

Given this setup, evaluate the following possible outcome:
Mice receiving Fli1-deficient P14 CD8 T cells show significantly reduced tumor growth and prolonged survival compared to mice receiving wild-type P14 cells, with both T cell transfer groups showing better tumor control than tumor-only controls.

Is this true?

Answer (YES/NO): NO